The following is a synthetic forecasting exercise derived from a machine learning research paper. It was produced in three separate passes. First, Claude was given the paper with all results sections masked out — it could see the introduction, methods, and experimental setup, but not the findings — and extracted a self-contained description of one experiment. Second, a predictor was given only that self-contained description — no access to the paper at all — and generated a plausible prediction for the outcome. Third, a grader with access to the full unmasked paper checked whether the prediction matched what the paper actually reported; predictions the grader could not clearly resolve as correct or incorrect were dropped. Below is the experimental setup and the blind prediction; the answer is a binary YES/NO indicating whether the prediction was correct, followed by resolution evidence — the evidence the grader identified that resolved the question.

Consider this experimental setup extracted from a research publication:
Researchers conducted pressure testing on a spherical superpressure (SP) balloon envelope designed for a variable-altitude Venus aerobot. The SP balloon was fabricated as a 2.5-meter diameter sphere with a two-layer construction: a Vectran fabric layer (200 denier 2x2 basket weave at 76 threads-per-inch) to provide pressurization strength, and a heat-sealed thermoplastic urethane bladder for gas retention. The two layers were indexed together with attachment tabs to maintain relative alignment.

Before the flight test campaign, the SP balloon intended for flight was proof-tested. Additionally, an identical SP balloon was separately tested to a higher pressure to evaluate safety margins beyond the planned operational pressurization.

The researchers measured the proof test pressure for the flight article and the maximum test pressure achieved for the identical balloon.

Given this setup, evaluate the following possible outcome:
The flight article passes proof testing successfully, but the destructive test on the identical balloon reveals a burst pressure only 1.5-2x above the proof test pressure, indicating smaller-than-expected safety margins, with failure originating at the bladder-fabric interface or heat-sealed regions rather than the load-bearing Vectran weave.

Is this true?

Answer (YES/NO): NO